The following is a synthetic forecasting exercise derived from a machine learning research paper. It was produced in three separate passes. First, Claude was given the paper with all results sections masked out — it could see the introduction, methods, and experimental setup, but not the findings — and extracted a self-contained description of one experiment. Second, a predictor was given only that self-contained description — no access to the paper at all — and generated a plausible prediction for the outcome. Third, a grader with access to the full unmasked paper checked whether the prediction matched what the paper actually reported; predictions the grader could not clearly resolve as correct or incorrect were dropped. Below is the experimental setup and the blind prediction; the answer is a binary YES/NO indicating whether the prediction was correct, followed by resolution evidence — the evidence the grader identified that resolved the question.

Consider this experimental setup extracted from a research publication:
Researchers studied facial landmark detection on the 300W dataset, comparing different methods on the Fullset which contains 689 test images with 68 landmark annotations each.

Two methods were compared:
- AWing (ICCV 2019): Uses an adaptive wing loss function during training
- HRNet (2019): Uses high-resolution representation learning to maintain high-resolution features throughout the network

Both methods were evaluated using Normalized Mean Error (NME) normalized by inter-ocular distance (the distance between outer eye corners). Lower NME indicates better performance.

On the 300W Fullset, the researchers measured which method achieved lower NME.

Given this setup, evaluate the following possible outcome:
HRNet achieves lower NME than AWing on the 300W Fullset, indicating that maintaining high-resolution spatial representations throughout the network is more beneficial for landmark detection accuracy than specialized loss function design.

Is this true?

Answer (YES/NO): NO